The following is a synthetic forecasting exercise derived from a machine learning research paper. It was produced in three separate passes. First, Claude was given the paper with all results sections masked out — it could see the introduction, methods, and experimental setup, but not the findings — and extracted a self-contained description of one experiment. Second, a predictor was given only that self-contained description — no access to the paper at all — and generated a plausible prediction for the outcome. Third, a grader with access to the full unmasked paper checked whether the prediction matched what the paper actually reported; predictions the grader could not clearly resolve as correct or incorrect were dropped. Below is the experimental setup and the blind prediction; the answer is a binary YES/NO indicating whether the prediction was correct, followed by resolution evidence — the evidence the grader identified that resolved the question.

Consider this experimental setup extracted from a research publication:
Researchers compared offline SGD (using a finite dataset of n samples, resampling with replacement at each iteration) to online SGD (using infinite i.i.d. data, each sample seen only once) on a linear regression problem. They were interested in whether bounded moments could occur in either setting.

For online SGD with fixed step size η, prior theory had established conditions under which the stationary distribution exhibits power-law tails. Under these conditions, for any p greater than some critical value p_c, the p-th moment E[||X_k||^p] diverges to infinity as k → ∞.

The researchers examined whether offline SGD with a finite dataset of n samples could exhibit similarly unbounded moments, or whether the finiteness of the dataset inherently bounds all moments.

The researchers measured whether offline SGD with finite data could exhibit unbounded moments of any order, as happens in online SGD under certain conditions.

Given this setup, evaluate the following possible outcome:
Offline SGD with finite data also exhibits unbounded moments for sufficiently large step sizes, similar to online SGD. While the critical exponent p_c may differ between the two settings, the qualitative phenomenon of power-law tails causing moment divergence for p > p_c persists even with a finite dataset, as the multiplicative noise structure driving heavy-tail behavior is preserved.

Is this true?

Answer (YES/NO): NO